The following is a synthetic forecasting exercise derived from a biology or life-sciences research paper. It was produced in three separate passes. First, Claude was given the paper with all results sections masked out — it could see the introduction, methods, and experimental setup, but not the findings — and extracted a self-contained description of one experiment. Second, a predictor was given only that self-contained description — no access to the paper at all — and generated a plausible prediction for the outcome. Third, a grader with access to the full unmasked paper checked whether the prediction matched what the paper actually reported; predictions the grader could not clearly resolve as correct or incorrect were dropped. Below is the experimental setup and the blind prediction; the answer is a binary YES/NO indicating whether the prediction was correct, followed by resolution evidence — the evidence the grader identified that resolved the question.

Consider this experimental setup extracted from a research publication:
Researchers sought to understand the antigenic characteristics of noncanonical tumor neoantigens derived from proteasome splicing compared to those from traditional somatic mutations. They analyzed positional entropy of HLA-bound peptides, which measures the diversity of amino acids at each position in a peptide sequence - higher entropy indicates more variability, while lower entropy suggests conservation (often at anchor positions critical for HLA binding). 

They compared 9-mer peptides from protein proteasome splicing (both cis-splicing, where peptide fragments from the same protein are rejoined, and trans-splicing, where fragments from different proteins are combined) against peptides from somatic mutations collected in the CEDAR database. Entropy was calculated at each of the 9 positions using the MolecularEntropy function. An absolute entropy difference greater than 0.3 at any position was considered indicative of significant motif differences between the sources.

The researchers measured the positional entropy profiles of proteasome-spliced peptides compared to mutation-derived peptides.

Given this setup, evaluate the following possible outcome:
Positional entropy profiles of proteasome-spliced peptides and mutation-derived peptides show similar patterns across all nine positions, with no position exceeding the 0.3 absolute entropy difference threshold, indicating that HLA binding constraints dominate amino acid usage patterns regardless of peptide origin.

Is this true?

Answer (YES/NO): NO